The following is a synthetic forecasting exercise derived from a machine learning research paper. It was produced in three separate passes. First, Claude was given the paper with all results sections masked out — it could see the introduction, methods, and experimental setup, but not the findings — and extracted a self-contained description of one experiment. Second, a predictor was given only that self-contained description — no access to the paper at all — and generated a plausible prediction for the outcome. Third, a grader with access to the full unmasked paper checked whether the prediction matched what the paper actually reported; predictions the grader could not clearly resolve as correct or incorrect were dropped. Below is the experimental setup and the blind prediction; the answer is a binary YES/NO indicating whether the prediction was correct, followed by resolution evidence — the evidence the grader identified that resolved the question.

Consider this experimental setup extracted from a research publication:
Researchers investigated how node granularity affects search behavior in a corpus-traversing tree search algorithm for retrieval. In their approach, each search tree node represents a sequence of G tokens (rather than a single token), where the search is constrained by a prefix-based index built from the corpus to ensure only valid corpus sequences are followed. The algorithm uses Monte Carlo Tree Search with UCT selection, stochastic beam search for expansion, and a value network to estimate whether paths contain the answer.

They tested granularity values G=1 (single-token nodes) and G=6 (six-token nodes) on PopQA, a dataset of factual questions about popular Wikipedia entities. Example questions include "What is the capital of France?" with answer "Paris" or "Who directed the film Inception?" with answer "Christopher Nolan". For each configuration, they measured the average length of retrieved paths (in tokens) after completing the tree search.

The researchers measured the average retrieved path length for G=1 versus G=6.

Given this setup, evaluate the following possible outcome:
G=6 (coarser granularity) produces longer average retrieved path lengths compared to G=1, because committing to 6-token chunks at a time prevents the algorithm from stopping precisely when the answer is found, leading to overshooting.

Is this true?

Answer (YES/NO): YES